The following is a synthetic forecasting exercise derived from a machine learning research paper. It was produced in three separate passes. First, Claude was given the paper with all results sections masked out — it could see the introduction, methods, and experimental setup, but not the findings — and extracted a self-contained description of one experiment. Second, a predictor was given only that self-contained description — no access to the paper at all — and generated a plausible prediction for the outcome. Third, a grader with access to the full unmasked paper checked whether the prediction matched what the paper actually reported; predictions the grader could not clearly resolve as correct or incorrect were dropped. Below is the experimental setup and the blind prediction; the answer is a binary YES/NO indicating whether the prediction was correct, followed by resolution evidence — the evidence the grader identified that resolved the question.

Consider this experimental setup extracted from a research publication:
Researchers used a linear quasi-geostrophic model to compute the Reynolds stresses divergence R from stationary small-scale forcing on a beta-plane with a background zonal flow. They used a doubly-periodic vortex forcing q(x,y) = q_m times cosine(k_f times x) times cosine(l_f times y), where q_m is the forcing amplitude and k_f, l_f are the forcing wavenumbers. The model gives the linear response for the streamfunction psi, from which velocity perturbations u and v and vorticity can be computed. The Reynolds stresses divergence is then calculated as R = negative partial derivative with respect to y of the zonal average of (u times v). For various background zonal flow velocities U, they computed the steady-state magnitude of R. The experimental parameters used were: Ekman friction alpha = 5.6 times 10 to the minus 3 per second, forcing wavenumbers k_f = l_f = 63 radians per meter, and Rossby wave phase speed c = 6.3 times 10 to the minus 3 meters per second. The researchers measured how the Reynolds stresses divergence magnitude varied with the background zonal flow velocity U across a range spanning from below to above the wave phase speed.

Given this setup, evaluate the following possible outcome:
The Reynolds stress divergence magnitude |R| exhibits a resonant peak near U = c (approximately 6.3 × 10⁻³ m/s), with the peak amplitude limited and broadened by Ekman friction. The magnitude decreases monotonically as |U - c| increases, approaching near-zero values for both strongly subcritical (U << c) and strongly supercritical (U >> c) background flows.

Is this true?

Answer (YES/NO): NO